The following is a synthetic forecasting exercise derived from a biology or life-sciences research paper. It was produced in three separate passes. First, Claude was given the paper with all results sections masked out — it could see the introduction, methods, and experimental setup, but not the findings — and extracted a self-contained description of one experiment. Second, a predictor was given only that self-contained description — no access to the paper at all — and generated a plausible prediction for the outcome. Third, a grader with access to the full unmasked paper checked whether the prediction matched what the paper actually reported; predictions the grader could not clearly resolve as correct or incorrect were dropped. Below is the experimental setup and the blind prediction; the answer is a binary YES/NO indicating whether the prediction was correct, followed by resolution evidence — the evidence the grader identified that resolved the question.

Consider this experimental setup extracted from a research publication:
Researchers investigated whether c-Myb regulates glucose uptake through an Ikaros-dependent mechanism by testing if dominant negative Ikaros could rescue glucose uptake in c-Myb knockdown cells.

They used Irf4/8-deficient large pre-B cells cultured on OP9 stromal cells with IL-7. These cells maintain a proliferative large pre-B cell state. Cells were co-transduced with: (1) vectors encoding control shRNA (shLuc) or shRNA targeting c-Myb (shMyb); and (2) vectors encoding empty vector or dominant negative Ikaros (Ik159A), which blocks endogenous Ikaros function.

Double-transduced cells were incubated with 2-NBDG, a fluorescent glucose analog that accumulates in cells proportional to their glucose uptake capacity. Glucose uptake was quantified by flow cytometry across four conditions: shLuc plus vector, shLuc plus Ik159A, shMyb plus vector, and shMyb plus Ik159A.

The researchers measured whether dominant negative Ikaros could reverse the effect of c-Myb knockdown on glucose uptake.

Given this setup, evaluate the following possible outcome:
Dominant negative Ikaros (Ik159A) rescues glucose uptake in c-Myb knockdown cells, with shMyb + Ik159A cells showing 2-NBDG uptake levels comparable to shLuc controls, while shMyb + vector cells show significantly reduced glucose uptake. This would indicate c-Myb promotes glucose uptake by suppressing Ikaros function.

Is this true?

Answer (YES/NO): NO